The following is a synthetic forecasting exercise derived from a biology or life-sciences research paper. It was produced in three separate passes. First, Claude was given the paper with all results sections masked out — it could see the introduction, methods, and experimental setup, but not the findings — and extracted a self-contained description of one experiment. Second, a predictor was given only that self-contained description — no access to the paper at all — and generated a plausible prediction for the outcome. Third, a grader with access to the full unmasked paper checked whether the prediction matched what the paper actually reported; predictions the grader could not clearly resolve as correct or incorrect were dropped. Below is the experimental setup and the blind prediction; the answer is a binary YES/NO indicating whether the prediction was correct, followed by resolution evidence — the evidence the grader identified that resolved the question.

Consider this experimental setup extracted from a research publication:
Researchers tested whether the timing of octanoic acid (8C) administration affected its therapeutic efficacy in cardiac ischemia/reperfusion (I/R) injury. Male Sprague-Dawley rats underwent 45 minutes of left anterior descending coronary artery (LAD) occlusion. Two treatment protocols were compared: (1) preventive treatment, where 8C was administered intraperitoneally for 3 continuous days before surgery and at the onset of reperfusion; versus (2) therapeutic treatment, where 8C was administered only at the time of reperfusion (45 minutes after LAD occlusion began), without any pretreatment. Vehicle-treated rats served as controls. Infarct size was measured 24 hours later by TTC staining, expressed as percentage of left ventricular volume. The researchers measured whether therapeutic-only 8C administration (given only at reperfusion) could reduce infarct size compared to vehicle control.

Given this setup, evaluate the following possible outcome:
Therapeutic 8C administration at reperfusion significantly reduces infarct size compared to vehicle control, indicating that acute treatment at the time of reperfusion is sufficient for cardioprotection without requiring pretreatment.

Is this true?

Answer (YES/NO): YES